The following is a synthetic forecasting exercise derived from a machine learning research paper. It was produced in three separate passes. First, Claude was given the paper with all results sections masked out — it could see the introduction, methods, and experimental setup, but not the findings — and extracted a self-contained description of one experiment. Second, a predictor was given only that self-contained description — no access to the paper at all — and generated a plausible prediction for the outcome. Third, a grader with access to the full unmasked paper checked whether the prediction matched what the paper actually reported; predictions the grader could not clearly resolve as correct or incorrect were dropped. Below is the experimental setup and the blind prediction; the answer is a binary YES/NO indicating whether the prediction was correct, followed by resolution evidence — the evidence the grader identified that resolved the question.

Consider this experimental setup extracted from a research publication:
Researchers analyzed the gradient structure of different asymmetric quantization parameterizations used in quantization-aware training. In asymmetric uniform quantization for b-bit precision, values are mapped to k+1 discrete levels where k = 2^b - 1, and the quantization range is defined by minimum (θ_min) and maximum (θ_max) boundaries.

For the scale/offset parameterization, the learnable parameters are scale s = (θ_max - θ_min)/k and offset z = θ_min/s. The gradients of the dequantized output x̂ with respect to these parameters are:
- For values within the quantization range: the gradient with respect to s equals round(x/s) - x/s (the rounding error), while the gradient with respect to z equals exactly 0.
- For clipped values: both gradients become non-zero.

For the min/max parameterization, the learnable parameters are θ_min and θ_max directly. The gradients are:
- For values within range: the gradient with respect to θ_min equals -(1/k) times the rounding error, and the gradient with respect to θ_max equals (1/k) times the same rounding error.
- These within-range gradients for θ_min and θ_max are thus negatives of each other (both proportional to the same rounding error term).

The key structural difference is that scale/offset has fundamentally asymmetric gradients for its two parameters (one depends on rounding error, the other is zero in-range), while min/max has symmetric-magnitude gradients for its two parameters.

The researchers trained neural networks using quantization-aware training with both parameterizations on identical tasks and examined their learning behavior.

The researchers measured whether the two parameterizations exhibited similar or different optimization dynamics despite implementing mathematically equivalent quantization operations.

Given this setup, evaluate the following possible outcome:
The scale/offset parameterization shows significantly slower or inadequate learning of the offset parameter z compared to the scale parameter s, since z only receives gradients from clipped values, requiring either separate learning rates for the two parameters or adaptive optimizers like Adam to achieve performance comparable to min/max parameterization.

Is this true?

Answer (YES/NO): NO